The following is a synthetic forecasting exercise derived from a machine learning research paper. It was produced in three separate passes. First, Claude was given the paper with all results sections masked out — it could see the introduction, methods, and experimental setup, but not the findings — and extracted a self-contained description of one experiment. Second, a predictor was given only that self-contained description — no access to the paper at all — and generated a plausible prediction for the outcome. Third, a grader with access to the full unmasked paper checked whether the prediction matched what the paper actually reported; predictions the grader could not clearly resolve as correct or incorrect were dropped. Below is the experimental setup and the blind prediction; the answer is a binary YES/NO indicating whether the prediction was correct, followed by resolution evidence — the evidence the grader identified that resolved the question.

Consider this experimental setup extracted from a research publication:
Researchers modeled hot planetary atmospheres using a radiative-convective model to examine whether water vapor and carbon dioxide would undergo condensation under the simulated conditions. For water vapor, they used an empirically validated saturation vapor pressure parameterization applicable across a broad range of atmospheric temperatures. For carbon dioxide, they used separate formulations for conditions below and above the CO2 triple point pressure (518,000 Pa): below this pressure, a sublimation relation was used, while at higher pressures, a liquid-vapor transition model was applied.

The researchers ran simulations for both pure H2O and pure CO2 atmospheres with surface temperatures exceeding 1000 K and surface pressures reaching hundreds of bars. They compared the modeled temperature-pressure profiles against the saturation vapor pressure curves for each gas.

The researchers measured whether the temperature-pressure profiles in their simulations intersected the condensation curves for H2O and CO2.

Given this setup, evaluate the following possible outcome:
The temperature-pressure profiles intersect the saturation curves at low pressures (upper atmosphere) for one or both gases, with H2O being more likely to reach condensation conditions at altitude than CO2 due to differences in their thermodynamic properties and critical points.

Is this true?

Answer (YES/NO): NO